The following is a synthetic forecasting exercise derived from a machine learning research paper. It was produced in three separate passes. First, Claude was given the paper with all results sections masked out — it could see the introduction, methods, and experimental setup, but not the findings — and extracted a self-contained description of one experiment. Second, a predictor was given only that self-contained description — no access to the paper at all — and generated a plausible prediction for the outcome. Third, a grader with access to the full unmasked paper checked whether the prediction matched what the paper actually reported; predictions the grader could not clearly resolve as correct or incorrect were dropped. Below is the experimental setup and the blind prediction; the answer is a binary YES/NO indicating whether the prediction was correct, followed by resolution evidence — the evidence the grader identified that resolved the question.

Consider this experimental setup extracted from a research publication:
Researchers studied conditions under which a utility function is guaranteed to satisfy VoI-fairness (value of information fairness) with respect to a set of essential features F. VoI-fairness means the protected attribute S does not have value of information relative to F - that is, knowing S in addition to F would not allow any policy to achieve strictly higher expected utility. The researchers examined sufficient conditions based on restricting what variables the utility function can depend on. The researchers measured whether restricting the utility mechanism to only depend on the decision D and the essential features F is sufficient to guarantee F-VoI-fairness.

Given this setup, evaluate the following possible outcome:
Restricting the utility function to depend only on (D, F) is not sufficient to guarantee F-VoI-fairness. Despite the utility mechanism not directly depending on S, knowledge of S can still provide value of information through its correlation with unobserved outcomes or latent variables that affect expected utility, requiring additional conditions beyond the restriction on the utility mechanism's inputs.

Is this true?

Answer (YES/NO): NO